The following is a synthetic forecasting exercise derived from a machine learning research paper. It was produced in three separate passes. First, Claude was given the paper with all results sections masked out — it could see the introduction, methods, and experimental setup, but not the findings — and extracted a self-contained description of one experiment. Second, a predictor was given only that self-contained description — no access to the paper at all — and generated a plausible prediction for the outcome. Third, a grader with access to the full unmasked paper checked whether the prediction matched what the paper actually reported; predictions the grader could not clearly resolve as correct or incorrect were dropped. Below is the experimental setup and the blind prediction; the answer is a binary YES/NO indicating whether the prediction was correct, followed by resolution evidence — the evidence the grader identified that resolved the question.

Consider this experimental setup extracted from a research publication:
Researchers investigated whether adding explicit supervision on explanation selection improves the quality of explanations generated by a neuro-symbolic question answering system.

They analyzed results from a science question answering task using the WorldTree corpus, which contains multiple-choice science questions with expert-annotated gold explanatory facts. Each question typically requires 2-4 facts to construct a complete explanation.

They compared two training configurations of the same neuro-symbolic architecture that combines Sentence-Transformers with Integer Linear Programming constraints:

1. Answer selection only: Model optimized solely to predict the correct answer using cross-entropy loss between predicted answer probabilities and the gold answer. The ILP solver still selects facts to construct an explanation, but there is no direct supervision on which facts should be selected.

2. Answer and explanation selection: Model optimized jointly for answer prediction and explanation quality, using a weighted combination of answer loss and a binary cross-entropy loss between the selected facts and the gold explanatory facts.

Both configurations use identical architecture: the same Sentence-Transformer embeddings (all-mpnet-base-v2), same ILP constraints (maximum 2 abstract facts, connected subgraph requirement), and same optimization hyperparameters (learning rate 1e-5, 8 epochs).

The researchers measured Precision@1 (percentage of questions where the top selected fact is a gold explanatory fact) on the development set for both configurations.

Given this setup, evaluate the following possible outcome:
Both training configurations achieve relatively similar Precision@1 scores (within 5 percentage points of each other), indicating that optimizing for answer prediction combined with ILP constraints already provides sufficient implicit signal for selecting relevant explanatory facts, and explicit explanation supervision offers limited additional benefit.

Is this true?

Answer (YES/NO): YES